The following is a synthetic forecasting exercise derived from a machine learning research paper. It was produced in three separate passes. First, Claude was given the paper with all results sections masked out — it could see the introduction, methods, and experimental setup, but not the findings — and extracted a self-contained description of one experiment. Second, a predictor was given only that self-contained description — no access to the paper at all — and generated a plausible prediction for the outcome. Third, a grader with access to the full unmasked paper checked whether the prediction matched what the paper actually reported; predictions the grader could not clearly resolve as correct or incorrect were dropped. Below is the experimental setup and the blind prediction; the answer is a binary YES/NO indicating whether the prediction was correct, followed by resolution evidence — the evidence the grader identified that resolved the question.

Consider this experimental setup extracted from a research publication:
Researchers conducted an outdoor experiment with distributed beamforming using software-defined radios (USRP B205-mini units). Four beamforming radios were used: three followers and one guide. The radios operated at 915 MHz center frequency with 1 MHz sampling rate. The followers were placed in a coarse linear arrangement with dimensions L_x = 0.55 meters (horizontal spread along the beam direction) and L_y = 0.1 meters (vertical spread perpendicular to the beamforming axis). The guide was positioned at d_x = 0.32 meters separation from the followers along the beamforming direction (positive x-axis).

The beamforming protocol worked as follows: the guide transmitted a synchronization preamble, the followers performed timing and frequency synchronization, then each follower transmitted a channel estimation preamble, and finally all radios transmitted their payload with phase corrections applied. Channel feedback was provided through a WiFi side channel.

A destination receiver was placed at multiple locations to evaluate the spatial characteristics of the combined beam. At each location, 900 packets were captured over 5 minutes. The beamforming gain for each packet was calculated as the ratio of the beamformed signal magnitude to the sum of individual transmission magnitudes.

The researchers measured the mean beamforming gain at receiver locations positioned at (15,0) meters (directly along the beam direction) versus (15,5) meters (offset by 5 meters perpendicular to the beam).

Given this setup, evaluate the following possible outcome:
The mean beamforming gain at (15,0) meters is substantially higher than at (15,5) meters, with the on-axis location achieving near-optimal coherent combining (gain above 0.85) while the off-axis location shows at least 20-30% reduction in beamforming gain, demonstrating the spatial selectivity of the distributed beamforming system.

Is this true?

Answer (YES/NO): NO